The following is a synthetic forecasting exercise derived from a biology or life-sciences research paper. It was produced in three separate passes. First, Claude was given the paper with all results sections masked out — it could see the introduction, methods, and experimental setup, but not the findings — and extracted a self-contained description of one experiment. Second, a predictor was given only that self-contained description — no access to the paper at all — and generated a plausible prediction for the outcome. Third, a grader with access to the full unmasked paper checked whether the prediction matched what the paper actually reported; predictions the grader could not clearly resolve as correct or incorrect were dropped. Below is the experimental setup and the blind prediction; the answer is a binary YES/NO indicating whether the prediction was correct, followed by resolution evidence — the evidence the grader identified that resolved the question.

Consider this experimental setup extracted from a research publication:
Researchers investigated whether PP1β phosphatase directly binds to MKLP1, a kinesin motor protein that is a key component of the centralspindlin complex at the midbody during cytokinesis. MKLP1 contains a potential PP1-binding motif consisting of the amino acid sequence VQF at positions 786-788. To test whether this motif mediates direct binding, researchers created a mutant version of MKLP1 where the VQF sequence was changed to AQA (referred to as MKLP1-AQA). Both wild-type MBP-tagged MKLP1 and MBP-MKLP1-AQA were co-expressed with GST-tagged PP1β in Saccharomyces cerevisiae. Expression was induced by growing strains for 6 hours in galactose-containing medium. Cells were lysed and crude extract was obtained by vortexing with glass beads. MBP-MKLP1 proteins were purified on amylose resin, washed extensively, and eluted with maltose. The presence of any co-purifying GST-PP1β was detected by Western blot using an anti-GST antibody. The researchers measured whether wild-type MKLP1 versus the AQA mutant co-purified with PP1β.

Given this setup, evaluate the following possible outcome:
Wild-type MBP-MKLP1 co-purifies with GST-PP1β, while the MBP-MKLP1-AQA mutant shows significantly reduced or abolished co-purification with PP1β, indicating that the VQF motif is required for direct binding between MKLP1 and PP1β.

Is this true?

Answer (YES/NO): YES